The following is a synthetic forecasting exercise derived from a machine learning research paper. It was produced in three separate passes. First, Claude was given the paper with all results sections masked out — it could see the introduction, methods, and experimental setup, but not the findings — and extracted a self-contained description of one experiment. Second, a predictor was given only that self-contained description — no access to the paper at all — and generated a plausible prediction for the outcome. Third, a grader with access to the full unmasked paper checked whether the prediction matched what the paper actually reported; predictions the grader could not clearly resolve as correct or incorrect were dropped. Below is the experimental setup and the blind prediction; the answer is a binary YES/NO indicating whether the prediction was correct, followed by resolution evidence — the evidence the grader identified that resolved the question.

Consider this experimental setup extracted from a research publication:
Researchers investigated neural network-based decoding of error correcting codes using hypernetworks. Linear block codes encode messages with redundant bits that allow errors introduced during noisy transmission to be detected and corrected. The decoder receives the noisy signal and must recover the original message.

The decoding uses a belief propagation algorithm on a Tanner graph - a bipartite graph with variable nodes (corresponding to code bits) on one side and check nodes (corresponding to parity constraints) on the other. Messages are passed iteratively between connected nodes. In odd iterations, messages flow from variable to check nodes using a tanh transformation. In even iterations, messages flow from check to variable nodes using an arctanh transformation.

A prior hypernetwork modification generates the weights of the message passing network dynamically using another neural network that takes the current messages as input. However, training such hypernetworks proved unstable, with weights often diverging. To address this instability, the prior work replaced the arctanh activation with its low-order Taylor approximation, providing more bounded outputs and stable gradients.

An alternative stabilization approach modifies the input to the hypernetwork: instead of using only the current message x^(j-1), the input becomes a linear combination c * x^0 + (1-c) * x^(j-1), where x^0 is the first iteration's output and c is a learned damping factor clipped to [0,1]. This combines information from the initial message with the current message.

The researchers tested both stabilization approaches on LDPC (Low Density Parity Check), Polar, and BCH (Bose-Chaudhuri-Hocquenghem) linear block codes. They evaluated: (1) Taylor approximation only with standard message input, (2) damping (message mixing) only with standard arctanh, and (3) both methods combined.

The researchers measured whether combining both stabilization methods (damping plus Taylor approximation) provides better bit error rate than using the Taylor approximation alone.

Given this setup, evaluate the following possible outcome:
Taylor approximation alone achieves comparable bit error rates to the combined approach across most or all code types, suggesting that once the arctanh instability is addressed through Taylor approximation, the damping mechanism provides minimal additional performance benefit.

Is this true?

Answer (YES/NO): NO